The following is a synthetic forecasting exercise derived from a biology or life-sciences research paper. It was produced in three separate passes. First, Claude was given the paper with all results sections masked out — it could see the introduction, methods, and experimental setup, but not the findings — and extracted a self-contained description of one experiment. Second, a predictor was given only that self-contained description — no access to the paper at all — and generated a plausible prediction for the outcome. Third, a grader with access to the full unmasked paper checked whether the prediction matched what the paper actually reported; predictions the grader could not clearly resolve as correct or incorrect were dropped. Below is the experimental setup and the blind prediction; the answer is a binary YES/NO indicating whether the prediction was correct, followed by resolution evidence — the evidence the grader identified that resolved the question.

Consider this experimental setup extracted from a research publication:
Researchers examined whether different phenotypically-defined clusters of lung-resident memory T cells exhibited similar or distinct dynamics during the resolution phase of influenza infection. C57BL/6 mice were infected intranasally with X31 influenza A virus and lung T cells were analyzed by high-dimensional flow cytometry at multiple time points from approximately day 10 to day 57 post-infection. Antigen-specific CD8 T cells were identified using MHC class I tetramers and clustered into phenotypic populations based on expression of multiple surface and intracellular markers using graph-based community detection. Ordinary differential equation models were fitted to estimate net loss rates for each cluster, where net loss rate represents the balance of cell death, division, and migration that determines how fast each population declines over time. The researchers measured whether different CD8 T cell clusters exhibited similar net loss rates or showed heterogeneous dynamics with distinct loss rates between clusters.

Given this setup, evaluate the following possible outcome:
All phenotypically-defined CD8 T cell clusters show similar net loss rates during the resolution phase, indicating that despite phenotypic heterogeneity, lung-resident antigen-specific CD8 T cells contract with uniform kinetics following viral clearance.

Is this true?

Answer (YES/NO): NO